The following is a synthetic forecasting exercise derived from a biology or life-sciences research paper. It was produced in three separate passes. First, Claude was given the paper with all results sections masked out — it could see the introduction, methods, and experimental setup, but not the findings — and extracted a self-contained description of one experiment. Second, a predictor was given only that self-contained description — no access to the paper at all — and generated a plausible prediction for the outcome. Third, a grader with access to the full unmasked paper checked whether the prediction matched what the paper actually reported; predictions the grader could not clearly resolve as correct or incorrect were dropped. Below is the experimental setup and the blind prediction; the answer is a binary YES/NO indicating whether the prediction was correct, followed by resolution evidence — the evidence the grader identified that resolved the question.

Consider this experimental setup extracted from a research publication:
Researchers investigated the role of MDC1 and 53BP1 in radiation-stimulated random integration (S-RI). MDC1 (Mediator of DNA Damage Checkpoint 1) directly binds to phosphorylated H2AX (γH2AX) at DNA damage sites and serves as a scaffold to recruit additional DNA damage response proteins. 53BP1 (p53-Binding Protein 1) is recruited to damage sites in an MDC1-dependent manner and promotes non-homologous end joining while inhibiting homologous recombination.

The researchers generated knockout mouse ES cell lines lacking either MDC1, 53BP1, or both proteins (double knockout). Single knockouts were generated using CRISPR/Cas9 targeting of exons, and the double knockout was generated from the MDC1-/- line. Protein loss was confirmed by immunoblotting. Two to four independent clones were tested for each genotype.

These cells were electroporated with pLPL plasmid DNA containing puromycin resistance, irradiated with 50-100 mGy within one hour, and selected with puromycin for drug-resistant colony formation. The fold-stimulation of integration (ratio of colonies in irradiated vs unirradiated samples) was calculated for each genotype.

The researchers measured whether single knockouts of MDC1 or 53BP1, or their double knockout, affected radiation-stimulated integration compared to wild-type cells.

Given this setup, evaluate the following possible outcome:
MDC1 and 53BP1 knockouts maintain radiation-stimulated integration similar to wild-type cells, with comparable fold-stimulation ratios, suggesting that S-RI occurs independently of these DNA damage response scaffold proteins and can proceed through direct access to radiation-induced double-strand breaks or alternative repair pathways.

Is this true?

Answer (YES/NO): NO